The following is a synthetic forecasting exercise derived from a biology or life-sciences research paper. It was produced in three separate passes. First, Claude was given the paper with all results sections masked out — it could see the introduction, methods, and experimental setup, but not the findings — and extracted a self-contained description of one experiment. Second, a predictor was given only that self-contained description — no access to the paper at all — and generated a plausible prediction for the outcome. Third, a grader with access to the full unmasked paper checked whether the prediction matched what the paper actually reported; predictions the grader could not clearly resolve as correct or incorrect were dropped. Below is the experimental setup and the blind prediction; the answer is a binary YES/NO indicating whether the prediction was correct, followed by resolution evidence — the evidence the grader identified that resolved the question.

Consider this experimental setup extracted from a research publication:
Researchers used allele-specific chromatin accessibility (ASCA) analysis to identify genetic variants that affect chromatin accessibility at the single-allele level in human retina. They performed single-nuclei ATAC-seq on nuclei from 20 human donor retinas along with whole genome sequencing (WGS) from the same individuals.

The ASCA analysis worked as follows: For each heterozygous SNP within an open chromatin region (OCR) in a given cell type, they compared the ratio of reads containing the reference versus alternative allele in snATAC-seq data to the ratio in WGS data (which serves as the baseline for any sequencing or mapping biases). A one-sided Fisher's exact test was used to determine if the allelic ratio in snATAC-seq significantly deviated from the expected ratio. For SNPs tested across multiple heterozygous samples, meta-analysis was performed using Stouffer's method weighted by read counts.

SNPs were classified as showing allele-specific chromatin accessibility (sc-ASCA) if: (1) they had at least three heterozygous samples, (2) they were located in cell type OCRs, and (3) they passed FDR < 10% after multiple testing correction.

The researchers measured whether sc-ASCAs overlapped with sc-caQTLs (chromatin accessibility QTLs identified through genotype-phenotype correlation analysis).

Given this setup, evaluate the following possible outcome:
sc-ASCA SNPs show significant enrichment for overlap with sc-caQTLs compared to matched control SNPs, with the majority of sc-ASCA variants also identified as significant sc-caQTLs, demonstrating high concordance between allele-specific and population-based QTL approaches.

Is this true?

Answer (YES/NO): NO